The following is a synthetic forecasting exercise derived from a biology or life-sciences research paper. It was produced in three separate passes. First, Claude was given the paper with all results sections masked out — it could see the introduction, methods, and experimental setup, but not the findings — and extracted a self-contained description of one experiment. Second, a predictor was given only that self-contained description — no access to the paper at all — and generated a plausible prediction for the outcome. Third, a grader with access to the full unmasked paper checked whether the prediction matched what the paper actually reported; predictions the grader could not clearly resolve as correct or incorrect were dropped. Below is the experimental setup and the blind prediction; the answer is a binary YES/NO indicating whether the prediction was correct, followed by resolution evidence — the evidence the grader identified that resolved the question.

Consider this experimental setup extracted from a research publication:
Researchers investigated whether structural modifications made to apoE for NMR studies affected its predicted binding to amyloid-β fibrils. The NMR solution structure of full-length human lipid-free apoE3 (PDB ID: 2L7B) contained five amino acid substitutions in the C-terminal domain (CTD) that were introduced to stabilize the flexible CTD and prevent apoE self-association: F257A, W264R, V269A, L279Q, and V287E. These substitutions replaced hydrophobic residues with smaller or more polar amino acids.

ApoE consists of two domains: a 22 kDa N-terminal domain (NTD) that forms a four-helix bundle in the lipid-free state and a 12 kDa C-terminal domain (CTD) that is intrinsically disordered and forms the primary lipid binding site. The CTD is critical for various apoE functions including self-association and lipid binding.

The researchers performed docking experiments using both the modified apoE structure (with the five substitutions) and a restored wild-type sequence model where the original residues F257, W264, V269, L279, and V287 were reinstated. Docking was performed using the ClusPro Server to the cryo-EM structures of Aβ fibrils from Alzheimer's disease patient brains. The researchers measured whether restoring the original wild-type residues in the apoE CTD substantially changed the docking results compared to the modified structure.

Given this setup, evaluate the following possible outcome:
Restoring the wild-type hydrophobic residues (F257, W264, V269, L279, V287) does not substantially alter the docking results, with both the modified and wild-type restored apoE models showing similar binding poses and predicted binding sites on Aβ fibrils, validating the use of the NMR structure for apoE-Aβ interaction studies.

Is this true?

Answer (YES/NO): YES